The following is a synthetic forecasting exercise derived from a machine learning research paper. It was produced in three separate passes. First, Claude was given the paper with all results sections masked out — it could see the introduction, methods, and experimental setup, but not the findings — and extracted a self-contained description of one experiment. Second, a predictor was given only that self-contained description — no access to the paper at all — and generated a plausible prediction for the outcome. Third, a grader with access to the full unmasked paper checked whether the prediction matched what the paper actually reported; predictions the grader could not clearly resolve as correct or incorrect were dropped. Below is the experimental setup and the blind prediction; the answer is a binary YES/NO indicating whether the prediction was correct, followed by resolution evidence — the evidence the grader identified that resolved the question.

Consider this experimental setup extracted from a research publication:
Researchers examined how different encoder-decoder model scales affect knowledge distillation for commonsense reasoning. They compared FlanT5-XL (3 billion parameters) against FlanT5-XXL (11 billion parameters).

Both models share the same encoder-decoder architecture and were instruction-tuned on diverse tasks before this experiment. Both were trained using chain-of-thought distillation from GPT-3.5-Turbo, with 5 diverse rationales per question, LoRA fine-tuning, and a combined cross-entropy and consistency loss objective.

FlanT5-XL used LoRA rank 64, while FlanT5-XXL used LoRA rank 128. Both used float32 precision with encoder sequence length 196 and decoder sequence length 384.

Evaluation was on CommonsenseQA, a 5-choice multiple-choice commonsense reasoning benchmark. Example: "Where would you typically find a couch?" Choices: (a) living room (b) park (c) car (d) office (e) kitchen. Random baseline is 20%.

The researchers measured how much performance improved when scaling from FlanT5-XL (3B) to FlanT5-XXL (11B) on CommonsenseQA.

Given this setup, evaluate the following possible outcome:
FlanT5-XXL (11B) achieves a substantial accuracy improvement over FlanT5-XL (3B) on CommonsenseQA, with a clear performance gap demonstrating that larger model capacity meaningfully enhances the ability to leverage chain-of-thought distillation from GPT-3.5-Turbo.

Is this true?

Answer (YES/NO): NO